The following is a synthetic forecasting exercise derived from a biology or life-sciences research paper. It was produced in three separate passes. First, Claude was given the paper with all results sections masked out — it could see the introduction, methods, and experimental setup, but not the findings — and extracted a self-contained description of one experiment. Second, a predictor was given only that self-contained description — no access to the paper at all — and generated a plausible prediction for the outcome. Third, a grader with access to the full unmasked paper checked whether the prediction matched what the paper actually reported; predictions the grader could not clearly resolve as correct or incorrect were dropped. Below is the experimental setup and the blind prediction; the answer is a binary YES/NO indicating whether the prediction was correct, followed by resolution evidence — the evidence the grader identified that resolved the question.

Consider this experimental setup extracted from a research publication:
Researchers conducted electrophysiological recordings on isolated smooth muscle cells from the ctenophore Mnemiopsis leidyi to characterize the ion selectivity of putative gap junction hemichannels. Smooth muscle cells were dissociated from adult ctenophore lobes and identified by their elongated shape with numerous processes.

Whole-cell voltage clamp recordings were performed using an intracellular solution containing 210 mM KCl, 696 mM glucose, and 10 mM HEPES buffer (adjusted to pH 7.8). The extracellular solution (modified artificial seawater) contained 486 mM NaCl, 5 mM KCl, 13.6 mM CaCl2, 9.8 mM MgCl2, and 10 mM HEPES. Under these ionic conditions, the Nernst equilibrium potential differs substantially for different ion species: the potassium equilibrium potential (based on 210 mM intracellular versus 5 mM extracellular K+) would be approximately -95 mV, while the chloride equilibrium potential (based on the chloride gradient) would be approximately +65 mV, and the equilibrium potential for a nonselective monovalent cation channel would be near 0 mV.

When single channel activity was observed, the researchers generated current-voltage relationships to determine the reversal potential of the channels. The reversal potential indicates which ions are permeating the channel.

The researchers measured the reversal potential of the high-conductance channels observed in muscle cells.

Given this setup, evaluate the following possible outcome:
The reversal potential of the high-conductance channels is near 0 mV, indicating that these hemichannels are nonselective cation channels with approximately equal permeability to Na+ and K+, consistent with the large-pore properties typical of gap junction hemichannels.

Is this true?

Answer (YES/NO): YES